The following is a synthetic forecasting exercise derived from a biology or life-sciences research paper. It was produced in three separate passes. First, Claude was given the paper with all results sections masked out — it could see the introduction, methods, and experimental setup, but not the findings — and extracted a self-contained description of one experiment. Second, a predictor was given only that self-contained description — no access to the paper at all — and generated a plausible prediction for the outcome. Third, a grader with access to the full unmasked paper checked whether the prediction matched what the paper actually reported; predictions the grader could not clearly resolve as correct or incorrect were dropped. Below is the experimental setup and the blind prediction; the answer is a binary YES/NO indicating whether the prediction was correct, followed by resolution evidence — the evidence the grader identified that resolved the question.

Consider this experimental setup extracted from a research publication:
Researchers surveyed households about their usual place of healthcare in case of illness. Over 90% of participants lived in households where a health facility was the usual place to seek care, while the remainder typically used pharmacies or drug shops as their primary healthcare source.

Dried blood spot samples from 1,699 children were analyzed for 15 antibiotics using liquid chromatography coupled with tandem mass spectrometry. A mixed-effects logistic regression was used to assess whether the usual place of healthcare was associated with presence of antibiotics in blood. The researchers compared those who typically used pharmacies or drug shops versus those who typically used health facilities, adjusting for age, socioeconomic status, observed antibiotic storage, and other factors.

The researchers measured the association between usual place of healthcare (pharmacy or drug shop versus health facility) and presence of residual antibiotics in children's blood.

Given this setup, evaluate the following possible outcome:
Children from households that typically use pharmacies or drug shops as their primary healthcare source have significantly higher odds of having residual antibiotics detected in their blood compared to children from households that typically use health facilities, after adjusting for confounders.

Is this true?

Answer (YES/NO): NO